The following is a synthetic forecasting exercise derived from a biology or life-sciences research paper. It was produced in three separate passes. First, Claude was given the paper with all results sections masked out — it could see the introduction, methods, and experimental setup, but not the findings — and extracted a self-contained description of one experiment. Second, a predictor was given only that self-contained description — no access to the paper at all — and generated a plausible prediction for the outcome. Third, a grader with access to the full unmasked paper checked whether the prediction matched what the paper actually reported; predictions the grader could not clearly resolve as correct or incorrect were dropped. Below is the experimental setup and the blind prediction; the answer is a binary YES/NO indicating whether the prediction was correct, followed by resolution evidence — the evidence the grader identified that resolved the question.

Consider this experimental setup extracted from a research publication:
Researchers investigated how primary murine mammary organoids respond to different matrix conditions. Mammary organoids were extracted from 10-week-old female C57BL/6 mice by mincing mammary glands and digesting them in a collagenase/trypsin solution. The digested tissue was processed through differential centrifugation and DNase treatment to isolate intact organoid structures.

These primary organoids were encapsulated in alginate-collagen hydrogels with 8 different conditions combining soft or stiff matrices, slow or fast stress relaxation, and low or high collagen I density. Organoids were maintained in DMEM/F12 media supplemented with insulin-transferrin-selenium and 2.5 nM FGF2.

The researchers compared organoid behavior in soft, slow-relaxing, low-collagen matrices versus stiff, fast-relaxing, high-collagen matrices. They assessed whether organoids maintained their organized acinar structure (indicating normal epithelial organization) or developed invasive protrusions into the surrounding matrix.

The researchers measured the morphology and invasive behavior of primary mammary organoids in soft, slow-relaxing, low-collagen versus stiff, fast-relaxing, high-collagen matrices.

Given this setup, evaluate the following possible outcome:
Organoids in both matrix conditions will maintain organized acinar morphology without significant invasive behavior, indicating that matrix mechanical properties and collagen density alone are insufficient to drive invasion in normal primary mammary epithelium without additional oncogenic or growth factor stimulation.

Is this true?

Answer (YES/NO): NO